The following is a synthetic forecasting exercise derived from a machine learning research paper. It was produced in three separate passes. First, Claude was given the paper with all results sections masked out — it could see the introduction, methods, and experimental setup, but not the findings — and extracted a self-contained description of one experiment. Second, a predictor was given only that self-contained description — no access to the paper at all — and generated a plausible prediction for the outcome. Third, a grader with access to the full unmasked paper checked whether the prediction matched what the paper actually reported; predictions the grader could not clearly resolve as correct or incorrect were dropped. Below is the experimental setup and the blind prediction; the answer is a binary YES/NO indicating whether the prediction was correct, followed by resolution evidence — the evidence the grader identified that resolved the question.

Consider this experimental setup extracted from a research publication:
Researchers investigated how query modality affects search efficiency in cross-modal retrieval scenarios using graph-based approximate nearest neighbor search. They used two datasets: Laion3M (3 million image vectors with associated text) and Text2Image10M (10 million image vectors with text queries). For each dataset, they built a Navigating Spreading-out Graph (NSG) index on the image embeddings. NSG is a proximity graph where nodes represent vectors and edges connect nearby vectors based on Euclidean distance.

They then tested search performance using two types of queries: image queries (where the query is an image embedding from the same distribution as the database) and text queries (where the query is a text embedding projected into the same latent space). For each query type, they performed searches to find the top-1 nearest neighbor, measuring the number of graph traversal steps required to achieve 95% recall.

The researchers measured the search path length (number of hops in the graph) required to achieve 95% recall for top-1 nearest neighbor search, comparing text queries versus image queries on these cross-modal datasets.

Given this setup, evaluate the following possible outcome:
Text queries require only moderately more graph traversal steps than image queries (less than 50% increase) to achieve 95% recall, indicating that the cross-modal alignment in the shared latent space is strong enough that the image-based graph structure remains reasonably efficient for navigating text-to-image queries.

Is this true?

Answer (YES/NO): NO